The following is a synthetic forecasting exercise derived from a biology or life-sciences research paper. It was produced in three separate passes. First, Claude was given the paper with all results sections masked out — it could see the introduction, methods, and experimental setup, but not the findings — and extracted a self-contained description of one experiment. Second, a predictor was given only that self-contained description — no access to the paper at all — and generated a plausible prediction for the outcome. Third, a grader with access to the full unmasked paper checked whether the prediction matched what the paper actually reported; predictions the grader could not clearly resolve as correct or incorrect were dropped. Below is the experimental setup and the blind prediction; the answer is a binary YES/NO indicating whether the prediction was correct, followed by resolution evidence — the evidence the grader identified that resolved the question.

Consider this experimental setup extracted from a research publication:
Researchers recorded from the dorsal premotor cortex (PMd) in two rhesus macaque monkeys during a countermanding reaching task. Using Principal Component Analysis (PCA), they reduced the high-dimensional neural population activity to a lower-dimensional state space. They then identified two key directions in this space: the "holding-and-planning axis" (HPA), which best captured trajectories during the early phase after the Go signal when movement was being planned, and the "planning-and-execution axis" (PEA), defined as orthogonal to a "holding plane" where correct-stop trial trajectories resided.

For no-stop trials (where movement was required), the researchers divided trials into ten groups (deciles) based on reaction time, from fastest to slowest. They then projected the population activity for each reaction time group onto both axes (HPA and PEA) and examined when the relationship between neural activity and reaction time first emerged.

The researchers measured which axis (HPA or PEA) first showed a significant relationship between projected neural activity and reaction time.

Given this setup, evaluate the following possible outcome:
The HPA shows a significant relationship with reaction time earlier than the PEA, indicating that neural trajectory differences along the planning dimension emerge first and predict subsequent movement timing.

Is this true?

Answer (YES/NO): YES